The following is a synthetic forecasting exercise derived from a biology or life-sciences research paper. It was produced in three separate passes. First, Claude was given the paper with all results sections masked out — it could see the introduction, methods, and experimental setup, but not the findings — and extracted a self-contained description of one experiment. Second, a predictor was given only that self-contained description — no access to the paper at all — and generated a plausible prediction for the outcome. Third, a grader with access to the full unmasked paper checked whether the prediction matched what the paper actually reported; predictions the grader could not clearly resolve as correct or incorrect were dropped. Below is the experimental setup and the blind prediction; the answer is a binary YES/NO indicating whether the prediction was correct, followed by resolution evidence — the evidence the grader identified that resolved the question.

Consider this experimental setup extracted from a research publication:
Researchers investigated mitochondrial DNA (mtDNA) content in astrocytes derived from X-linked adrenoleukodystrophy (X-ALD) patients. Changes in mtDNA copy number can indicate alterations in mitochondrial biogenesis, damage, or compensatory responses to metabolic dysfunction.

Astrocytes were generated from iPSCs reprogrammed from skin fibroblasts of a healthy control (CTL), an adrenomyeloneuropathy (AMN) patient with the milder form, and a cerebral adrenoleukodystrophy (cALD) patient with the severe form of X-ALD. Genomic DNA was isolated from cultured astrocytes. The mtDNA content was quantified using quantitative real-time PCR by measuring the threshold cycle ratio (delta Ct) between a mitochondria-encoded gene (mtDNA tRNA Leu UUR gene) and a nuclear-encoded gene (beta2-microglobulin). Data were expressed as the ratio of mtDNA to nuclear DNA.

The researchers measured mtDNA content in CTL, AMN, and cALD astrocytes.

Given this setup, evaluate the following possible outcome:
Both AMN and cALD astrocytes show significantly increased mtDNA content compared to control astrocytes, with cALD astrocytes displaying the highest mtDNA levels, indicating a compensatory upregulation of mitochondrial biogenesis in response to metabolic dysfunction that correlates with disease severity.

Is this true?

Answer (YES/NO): NO